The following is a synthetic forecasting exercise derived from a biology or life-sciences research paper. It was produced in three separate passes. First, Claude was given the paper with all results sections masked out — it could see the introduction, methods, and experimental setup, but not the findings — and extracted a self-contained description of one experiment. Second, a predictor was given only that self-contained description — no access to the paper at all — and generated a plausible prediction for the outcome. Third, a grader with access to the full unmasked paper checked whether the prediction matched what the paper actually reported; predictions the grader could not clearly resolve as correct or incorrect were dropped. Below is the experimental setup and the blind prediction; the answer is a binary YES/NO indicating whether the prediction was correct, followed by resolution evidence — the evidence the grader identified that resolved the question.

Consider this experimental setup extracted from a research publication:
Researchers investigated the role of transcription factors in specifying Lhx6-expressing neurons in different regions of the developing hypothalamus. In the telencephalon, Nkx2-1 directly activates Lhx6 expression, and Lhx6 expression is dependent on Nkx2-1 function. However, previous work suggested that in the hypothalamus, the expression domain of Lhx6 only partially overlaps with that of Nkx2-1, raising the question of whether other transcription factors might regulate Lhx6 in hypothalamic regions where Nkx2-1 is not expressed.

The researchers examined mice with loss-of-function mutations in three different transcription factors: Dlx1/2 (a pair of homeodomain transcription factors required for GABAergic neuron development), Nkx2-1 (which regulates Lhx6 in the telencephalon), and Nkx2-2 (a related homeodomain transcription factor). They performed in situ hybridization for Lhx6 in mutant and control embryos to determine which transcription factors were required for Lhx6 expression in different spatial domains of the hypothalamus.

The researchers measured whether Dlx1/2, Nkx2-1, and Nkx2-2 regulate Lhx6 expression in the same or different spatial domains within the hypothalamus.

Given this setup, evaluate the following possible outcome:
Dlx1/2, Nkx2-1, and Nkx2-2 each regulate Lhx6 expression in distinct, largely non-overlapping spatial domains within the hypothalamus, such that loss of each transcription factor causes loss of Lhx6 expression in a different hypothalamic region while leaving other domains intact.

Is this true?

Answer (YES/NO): YES